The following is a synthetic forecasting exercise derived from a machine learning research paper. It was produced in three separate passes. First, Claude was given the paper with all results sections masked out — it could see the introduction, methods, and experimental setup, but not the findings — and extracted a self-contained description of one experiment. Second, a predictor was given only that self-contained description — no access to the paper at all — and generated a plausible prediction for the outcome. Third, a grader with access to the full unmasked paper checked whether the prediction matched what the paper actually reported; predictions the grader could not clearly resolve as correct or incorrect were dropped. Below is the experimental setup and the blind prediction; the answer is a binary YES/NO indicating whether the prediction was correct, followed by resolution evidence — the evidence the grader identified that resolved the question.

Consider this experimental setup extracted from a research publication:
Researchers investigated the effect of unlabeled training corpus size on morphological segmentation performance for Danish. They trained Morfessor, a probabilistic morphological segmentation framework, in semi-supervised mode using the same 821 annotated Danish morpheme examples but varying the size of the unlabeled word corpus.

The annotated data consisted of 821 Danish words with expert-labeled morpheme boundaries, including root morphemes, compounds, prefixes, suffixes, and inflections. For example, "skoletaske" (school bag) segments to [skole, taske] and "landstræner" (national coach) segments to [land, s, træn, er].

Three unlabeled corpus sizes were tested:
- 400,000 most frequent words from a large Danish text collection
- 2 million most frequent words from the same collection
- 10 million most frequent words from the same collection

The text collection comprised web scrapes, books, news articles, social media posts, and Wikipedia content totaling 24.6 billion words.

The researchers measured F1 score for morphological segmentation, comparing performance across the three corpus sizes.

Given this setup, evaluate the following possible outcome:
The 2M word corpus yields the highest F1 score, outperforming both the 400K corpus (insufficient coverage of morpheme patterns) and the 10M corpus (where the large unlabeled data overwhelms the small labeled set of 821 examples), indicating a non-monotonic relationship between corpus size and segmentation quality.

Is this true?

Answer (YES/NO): NO